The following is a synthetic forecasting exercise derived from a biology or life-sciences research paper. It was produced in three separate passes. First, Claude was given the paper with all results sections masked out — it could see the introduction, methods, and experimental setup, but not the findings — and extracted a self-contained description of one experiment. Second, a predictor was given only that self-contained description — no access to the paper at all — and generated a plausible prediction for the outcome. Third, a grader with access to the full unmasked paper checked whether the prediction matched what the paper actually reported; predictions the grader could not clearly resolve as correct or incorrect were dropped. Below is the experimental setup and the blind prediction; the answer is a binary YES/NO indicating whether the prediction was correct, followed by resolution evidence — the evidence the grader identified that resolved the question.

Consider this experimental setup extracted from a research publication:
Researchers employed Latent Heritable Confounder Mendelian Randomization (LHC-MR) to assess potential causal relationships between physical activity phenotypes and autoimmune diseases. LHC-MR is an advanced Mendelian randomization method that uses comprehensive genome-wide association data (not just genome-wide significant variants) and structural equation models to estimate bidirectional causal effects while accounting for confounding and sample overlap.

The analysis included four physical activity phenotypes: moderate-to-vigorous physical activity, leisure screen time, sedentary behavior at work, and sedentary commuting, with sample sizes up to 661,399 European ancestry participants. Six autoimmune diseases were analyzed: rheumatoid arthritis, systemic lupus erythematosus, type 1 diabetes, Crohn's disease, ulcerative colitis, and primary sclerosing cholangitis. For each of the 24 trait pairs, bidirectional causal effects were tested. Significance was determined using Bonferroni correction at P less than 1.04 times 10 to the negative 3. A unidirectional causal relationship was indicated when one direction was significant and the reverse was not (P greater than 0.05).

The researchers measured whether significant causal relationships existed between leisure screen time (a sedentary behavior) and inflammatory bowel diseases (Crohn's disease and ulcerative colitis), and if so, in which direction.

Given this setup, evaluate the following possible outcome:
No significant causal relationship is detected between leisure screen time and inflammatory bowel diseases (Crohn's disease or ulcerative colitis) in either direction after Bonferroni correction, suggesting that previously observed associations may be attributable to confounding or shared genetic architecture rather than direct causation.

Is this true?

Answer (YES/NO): YES